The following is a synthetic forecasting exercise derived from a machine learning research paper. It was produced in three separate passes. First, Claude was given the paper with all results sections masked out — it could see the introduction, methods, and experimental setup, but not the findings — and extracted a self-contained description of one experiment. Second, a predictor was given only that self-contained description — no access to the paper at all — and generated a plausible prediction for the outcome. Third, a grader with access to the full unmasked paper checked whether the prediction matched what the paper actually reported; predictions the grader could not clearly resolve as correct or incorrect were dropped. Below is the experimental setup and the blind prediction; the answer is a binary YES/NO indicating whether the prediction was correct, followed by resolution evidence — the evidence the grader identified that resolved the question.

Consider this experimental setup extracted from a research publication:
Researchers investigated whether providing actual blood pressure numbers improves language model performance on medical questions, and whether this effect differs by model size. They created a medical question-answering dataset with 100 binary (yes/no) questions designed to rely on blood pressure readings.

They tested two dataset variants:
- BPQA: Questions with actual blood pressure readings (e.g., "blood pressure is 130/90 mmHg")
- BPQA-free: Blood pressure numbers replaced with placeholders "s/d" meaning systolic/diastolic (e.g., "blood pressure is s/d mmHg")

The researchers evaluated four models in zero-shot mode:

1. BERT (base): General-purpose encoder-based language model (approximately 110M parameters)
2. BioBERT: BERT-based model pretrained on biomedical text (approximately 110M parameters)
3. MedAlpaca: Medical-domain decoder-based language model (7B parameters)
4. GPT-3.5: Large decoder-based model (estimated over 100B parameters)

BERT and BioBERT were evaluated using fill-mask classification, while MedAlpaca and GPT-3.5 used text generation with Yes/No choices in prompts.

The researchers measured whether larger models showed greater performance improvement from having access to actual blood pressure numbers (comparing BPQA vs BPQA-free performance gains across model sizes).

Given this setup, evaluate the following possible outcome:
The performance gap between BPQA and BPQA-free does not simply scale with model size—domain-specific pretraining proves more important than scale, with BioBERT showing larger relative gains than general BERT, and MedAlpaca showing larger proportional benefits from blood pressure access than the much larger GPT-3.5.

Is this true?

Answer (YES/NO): NO